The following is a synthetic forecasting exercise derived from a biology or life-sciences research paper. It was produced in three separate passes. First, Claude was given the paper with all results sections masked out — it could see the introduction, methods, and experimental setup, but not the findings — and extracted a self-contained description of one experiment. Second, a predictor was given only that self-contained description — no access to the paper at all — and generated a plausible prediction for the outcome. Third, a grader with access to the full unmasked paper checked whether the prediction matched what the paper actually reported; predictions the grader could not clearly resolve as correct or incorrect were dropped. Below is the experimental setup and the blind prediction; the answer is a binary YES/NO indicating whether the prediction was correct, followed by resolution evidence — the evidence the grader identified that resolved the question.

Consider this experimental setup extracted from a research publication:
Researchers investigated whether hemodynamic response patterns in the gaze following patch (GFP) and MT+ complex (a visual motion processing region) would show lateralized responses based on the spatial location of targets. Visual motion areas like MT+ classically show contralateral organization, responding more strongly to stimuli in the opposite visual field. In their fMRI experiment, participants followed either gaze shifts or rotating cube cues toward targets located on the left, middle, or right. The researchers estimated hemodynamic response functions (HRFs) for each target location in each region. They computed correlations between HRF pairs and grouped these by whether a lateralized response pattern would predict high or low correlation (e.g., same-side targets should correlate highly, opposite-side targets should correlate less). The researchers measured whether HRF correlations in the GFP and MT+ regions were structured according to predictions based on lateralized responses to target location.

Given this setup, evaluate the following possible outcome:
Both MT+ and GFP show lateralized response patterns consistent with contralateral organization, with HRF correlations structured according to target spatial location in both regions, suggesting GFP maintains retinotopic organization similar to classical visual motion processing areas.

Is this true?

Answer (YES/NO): NO